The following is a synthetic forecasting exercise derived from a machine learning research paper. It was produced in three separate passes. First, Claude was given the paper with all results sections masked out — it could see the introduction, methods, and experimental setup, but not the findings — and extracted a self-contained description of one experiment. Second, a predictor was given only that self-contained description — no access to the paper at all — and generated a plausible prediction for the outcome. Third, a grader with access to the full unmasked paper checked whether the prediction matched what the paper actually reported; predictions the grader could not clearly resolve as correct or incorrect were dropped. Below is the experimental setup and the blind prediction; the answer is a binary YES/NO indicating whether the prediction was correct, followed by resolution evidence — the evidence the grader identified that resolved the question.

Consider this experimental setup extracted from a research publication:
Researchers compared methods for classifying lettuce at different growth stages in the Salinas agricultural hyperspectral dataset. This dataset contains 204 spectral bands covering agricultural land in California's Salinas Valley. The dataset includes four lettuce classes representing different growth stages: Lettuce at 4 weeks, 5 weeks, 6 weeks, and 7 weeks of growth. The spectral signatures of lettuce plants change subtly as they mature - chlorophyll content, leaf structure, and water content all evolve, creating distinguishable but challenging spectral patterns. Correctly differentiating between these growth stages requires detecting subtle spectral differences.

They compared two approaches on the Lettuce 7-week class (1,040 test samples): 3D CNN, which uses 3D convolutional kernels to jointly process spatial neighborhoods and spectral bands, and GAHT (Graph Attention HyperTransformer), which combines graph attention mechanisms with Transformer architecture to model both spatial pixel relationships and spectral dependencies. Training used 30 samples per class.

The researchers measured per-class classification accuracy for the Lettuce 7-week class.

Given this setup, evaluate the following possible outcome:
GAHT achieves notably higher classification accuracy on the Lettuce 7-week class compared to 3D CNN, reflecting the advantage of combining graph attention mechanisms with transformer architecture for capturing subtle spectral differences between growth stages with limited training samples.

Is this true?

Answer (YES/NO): YES